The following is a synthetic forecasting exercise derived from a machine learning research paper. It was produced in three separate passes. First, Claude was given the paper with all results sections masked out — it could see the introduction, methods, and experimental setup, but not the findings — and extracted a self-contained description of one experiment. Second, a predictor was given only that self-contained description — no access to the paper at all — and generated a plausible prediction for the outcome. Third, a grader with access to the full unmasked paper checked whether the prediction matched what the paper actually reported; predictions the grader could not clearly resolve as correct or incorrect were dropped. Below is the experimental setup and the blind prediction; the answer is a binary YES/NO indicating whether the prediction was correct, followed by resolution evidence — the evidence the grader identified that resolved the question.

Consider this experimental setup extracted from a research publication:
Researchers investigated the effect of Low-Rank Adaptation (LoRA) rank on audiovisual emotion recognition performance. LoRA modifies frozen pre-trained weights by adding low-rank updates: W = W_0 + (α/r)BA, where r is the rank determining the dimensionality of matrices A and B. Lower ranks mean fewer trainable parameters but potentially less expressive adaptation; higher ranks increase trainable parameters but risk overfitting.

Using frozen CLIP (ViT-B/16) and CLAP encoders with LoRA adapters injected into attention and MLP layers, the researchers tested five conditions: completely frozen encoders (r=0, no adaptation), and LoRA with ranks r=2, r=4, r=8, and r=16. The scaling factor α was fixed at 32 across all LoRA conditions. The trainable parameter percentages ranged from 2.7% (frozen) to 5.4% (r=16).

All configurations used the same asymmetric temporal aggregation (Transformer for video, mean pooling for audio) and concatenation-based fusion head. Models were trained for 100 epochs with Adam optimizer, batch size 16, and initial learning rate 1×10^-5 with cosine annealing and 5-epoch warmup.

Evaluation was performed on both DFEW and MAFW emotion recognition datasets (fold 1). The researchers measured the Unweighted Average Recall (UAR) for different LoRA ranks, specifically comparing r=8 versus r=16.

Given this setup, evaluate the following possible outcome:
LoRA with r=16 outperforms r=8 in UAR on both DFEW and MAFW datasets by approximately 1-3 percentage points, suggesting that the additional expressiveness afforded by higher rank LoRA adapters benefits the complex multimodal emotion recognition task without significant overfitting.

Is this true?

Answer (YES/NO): NO